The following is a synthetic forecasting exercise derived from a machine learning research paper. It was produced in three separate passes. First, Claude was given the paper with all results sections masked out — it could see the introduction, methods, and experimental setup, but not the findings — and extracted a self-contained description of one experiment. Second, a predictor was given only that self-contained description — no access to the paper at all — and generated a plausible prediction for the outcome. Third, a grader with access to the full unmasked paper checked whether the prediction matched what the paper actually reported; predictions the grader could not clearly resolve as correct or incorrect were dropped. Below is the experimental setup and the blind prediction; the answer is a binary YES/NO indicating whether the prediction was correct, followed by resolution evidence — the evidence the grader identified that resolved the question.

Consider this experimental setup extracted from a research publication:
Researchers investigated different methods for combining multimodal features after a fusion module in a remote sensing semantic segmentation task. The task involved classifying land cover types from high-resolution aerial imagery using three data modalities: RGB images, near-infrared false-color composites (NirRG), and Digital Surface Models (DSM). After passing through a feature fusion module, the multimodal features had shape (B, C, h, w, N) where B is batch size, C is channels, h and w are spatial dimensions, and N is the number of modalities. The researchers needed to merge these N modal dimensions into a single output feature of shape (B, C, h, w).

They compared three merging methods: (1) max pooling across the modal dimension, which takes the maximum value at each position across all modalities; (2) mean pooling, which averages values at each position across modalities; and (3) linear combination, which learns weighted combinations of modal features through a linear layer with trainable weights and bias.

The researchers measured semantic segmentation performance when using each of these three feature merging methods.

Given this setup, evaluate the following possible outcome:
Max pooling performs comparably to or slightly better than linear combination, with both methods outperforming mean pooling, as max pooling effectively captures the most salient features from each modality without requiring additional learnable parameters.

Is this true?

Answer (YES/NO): NO